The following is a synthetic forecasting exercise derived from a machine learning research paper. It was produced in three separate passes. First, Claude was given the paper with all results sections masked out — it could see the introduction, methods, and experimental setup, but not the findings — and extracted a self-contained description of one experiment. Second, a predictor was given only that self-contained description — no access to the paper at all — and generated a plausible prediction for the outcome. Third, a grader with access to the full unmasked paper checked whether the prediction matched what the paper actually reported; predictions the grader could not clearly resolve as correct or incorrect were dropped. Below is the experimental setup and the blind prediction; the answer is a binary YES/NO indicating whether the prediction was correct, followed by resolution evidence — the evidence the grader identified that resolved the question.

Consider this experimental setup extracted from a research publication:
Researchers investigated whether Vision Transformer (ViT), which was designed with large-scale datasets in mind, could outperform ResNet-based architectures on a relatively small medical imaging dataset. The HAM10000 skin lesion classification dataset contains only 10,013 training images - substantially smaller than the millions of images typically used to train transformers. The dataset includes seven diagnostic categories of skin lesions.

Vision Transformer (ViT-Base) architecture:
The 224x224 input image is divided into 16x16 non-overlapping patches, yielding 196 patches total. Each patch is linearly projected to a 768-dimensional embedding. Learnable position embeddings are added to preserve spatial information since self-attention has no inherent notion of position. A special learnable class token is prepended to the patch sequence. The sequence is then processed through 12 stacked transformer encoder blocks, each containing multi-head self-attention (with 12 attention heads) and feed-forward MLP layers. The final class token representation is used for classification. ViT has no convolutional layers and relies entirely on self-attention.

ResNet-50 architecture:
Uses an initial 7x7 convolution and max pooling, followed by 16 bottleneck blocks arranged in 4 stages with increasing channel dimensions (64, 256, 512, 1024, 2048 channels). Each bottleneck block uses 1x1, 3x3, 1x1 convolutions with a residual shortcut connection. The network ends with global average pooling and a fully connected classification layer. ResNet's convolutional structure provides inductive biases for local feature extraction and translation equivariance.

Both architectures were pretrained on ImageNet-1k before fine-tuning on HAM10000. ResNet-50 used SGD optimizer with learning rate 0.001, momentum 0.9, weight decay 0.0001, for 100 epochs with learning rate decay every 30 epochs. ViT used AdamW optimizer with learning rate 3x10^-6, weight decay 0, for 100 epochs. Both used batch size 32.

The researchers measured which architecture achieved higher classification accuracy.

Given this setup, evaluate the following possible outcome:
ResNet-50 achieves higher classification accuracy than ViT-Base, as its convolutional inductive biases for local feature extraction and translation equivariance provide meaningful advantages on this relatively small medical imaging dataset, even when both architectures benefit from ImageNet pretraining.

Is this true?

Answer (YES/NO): NO